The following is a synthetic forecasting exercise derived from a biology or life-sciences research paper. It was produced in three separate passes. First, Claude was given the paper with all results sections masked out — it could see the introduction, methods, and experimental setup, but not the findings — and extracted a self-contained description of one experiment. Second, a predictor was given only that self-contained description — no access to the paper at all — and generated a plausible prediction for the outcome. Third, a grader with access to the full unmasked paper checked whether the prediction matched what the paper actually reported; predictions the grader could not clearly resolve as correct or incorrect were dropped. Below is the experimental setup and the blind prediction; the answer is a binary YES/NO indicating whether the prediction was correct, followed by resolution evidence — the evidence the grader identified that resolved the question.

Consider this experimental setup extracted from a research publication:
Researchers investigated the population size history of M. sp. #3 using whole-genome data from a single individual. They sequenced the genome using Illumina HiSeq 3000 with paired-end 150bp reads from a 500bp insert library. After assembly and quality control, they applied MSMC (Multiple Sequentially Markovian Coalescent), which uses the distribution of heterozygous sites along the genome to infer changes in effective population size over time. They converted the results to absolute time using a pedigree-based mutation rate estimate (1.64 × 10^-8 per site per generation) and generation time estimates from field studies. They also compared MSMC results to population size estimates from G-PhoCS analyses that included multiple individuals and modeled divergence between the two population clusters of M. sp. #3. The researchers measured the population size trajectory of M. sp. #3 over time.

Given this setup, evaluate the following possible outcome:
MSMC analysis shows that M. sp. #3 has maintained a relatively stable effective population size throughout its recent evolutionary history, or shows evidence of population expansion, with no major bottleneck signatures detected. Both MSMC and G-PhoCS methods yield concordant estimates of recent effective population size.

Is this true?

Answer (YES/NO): NO